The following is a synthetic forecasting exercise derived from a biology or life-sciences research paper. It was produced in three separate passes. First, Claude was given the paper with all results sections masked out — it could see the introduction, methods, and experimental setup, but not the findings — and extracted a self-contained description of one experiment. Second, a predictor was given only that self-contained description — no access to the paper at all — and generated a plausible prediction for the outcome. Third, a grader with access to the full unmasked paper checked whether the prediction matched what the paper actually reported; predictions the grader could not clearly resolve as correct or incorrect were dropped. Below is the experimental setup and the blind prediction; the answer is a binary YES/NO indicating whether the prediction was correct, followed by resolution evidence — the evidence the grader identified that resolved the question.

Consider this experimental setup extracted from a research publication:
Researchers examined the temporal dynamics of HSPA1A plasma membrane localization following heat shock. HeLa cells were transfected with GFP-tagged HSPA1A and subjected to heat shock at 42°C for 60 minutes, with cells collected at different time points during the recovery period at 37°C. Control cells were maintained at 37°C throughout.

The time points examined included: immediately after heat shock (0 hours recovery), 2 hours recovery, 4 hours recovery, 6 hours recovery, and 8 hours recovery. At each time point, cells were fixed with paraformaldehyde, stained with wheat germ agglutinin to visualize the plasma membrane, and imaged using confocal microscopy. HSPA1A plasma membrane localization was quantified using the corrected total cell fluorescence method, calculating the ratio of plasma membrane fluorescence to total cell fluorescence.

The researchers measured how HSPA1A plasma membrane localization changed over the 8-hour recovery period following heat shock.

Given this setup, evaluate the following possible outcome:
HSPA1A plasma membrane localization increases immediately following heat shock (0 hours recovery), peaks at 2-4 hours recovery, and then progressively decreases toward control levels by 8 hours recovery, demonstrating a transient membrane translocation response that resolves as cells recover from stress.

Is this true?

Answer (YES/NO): NO